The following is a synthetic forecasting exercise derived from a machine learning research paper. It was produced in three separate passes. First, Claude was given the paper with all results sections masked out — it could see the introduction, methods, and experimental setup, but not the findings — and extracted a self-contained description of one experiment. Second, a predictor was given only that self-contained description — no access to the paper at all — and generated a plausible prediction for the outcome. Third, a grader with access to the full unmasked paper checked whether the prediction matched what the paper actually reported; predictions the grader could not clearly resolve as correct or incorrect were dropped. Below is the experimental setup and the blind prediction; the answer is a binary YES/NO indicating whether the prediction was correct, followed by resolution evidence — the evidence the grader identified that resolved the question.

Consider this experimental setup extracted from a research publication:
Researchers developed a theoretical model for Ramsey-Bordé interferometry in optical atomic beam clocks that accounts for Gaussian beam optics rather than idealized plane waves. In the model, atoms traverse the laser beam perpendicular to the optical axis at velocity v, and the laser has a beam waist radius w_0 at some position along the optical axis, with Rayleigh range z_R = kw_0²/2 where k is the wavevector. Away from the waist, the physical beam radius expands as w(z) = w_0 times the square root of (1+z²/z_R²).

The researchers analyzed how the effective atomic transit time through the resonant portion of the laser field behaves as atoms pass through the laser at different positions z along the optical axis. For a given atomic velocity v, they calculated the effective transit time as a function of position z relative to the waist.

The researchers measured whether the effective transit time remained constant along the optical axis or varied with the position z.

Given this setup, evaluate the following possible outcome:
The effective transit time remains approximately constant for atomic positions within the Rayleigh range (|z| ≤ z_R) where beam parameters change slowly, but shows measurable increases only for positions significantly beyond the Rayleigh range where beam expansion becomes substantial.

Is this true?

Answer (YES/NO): NO